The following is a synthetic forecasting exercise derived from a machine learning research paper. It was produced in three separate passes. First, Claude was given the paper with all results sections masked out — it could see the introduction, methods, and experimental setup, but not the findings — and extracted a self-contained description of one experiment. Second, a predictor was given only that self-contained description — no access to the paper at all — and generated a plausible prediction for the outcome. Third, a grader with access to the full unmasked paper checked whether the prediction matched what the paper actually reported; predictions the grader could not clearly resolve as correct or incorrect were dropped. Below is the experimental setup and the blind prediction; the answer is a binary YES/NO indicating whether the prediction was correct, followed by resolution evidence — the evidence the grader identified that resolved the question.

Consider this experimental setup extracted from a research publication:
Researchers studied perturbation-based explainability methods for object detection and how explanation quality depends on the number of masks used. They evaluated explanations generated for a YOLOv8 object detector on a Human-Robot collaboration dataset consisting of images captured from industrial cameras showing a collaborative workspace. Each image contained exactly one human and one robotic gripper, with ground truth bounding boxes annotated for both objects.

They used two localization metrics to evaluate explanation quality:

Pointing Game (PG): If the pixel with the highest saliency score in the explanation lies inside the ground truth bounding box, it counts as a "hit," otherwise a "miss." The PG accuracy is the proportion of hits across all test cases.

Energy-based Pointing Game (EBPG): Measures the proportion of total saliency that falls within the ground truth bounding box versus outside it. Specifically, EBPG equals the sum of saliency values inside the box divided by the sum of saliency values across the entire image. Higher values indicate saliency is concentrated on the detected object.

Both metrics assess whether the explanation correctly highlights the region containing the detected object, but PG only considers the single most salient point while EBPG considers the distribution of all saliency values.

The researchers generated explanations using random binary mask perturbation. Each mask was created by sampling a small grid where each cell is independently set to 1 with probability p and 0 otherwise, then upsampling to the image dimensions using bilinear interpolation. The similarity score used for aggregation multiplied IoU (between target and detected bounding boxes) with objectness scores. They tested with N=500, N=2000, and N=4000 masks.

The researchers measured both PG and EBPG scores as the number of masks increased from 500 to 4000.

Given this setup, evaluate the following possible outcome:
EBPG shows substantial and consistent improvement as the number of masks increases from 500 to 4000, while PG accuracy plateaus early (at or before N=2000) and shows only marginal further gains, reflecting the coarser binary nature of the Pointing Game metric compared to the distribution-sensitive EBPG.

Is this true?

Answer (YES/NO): NO